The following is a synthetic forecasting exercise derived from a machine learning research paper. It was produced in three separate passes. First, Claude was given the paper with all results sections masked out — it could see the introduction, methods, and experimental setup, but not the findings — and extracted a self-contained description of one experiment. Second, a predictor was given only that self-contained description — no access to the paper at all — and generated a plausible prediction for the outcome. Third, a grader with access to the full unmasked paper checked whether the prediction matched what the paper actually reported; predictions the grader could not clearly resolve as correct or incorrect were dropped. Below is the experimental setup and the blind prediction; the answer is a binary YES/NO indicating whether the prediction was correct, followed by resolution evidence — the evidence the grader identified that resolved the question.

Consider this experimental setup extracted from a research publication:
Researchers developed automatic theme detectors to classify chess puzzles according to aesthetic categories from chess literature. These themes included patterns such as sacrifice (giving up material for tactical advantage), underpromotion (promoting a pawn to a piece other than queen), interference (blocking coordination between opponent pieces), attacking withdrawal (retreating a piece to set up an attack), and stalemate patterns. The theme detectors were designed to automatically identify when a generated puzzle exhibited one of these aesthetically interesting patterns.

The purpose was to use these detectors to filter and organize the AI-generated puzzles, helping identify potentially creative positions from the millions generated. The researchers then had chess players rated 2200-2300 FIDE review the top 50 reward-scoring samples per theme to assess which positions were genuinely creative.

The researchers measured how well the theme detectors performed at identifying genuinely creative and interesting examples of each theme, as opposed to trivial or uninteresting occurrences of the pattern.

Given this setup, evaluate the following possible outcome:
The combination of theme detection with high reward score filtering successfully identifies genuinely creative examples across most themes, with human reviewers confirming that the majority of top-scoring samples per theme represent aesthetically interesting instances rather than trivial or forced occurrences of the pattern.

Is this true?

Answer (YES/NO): NO